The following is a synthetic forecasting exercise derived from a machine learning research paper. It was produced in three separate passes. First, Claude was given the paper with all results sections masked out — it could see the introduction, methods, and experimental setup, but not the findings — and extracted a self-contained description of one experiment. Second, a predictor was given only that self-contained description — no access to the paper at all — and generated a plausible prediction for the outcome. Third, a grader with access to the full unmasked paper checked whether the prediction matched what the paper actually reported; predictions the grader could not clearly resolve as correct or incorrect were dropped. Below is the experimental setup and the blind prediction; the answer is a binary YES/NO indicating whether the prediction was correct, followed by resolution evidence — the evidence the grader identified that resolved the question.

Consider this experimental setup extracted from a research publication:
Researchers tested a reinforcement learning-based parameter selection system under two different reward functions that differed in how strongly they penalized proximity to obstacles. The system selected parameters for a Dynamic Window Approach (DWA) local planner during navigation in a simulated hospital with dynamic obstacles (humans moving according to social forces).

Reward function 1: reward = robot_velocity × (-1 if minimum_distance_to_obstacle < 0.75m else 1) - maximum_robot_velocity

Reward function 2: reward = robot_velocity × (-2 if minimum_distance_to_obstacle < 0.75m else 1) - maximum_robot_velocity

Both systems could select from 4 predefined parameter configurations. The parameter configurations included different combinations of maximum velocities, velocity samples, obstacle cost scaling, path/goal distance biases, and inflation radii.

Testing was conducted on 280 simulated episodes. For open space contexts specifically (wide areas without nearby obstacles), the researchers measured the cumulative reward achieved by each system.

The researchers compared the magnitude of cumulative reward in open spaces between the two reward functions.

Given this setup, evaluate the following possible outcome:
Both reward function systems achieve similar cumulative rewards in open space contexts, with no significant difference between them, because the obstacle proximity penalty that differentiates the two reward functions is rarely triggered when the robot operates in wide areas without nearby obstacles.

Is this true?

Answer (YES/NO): NO